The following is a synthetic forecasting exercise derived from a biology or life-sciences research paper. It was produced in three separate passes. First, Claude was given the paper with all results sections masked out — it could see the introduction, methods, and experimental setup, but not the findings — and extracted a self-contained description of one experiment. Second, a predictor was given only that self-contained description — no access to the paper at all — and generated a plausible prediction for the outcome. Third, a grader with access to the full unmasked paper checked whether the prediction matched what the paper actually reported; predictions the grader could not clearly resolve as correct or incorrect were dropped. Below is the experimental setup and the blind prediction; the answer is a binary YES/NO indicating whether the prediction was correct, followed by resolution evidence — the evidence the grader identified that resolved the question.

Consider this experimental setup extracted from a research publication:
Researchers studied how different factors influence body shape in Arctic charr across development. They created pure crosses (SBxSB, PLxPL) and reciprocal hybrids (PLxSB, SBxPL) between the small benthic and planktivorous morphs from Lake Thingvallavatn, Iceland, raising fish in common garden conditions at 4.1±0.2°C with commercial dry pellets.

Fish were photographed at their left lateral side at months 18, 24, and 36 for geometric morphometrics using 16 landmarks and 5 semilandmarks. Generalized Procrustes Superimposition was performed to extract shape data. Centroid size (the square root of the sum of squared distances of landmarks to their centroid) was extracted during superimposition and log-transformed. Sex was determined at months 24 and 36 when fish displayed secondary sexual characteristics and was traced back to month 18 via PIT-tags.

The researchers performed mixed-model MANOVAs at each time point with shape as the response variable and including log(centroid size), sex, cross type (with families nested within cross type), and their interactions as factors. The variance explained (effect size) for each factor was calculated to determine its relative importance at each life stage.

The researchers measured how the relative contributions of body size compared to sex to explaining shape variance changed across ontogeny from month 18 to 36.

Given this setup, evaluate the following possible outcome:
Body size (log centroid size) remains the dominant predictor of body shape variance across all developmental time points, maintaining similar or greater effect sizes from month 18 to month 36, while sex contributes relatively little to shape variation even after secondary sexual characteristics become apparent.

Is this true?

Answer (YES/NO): NO